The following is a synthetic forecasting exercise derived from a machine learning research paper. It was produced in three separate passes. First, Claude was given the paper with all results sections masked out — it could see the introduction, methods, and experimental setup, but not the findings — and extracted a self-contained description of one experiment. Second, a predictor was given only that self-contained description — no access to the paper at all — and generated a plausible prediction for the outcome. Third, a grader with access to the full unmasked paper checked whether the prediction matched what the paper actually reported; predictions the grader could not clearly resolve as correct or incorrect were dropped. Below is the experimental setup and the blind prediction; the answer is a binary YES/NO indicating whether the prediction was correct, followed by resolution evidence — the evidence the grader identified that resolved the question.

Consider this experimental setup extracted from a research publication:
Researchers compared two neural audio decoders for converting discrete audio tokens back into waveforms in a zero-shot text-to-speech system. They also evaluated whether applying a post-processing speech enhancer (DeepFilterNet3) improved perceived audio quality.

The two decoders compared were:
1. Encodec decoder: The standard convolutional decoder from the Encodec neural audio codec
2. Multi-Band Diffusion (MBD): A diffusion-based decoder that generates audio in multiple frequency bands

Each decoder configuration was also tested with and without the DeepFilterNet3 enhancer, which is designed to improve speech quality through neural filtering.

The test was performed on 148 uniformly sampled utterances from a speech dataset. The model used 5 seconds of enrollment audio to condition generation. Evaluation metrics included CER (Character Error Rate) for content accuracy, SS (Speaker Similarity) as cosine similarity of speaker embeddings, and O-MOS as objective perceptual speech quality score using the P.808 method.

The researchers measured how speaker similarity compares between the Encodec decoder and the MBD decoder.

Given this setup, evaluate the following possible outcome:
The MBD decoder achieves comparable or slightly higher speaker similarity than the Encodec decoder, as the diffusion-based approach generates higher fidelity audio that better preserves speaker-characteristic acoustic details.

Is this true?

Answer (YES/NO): NO